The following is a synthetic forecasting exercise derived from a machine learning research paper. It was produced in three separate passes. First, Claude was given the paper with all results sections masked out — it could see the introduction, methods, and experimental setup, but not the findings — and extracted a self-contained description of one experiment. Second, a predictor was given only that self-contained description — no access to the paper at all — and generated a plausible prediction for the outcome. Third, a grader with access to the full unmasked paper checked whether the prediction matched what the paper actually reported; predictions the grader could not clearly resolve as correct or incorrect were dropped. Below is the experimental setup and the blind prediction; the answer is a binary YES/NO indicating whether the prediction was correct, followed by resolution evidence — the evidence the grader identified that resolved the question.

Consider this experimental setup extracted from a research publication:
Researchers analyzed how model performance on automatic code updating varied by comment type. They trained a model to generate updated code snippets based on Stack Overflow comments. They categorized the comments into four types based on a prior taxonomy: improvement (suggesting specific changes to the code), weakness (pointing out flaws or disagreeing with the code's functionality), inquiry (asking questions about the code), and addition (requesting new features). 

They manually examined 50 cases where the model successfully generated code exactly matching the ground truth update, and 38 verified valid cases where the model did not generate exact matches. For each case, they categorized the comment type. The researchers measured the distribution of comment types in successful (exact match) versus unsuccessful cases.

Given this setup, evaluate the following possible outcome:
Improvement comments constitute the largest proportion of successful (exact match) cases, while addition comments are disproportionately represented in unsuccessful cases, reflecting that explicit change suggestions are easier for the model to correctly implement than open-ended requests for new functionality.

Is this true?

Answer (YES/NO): NO